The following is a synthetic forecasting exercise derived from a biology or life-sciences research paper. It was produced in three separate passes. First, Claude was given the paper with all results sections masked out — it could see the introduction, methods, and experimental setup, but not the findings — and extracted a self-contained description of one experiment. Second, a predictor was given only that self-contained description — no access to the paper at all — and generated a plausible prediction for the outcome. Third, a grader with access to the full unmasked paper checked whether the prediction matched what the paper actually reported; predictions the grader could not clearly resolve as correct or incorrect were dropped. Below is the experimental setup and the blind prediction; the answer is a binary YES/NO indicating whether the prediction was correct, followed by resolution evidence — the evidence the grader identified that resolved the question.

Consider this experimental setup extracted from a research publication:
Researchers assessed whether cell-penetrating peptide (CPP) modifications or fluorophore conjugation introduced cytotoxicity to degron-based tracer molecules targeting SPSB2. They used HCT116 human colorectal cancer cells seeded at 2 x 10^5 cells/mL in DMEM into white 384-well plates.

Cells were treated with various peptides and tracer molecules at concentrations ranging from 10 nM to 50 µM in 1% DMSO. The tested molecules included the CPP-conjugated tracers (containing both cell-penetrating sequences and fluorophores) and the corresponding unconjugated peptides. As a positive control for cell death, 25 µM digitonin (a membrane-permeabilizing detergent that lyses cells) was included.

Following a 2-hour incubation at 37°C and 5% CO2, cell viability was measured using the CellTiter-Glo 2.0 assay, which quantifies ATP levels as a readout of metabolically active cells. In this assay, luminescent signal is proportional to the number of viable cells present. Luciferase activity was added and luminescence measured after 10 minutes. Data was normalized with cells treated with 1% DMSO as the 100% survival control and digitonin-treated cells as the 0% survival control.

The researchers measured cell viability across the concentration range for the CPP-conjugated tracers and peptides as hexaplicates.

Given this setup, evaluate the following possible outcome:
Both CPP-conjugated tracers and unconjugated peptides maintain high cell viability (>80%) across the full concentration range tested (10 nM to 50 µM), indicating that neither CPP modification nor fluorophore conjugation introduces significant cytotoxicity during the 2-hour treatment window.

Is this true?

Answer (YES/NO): NO